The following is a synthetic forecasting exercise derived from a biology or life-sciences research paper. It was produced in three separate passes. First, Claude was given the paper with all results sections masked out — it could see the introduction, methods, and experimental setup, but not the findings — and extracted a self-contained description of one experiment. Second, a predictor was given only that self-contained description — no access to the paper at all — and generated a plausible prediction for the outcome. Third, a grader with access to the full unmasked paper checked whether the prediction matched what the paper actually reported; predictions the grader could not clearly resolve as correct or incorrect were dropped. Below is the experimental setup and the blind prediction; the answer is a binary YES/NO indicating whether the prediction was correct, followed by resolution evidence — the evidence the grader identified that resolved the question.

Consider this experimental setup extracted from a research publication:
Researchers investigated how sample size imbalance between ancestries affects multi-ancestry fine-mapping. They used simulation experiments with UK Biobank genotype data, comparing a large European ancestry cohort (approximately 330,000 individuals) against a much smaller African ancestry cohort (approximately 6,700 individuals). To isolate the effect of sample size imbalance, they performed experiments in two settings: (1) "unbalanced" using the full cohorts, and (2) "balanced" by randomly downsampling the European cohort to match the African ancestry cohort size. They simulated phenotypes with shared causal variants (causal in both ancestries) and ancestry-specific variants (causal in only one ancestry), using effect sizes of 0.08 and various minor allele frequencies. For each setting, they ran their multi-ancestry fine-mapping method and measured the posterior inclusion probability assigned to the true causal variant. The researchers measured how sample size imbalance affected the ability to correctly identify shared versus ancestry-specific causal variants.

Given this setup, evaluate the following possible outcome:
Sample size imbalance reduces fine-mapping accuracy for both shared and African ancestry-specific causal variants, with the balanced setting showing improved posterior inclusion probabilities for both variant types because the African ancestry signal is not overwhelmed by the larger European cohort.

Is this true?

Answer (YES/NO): NO